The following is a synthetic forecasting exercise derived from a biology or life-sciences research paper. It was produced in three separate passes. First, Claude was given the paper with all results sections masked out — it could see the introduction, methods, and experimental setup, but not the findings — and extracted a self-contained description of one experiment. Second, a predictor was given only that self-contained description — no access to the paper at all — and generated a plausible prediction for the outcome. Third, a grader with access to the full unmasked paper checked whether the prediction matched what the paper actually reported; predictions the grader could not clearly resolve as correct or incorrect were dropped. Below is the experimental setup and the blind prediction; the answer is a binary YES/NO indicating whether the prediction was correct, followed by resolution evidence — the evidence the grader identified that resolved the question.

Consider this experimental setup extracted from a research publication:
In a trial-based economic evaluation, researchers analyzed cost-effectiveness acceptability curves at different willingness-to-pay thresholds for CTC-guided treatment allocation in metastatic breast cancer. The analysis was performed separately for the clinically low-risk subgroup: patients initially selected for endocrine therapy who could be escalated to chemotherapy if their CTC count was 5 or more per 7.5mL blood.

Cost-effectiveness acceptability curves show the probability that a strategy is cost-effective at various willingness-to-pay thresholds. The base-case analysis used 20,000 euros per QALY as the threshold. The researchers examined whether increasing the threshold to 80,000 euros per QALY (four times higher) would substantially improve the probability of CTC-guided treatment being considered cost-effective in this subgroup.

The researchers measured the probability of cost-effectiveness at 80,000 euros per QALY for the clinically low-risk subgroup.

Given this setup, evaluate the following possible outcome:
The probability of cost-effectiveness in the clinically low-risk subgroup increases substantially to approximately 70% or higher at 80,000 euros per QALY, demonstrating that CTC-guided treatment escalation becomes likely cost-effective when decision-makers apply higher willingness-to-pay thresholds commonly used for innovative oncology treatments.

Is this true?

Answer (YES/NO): NO